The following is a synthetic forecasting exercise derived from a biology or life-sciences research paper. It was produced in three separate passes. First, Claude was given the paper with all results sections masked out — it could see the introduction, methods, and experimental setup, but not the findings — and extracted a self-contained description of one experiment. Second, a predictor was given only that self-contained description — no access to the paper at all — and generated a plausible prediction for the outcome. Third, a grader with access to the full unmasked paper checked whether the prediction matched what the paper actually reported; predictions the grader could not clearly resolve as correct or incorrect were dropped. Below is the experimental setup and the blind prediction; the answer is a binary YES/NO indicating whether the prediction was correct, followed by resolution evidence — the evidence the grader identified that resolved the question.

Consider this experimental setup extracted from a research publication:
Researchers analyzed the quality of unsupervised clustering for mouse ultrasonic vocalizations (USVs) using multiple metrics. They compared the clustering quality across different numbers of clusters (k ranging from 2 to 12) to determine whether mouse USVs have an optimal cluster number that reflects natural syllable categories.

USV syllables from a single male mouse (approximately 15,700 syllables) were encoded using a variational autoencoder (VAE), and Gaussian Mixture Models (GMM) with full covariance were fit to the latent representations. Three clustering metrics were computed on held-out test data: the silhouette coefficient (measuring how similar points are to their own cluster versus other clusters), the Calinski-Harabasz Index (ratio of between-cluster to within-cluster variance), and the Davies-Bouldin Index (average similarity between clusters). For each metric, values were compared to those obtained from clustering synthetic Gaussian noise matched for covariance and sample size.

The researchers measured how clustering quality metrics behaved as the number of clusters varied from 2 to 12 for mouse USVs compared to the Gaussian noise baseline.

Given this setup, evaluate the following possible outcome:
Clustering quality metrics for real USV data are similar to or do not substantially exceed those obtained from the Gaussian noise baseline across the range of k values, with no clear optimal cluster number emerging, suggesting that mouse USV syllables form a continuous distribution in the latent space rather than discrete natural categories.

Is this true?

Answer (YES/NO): YES